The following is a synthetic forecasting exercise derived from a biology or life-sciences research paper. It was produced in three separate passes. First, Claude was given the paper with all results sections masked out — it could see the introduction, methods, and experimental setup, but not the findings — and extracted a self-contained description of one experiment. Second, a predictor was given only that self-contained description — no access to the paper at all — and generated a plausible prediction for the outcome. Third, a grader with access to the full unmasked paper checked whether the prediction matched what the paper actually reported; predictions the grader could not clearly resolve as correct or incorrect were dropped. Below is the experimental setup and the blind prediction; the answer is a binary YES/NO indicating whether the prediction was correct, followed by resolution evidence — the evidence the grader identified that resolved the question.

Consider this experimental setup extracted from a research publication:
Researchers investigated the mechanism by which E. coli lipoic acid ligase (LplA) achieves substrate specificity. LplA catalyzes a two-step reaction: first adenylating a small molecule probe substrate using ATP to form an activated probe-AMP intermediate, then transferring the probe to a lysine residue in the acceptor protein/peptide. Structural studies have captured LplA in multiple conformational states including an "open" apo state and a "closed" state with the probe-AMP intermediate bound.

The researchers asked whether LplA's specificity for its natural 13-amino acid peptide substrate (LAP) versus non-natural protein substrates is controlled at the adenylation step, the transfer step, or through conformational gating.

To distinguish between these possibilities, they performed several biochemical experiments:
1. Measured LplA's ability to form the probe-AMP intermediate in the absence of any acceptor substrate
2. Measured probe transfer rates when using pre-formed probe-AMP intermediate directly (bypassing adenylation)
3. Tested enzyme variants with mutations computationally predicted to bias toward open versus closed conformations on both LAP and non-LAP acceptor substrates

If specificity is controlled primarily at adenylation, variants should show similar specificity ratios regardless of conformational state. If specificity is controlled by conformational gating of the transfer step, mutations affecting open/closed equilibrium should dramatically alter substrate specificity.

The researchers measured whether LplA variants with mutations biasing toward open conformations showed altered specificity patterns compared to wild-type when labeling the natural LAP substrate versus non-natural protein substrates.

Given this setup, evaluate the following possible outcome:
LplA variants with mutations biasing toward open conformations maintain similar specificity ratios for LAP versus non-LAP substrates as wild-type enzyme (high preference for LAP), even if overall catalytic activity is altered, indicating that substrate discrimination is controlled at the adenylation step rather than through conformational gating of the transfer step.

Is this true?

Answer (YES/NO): NO